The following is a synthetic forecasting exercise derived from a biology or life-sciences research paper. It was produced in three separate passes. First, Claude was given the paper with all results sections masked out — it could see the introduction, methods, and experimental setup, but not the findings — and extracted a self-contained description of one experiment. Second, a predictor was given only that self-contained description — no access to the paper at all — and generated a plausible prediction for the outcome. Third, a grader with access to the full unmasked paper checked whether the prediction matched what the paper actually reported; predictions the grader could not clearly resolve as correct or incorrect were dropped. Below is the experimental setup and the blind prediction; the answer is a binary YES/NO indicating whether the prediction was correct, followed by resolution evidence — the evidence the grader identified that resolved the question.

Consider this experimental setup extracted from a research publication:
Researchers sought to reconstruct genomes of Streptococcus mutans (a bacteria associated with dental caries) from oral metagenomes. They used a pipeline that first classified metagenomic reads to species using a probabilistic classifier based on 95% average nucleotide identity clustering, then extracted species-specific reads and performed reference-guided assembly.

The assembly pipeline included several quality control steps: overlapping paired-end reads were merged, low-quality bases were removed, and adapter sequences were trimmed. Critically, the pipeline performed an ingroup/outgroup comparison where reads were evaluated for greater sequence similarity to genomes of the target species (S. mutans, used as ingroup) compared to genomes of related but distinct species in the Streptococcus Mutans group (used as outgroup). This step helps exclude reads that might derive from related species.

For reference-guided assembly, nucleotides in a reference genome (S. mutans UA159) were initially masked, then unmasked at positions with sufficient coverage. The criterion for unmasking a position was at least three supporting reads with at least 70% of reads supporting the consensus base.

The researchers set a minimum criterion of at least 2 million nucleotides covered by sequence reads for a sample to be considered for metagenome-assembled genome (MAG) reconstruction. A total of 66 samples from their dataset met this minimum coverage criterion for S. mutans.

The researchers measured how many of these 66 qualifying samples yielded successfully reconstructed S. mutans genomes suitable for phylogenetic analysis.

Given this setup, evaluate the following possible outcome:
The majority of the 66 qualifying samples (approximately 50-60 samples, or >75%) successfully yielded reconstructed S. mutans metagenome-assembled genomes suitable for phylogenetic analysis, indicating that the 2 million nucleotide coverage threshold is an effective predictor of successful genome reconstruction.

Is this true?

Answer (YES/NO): NO